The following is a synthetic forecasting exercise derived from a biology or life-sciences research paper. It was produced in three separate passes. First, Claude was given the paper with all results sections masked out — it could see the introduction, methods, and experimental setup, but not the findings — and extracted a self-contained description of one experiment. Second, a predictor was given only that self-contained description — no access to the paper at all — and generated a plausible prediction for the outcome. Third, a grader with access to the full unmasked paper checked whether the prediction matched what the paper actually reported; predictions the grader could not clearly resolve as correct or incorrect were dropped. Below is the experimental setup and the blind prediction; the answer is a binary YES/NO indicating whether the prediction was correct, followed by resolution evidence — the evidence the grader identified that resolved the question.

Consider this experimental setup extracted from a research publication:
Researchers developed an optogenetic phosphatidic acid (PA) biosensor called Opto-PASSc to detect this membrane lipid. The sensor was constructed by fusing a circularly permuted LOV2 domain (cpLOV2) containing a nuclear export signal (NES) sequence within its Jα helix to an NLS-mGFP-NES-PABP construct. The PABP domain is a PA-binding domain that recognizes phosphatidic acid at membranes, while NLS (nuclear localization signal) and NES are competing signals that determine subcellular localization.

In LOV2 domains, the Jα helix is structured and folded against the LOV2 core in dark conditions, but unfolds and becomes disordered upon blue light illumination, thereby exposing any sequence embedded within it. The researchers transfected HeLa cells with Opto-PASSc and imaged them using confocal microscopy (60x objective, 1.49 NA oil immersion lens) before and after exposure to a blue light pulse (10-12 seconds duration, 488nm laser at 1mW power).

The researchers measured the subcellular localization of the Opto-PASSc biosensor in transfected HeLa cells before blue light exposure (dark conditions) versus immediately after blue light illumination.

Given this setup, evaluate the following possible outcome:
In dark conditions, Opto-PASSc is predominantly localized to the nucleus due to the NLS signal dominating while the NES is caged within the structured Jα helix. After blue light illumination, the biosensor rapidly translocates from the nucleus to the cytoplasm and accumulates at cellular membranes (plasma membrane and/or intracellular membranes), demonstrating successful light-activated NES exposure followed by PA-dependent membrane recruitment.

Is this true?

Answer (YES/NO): NO